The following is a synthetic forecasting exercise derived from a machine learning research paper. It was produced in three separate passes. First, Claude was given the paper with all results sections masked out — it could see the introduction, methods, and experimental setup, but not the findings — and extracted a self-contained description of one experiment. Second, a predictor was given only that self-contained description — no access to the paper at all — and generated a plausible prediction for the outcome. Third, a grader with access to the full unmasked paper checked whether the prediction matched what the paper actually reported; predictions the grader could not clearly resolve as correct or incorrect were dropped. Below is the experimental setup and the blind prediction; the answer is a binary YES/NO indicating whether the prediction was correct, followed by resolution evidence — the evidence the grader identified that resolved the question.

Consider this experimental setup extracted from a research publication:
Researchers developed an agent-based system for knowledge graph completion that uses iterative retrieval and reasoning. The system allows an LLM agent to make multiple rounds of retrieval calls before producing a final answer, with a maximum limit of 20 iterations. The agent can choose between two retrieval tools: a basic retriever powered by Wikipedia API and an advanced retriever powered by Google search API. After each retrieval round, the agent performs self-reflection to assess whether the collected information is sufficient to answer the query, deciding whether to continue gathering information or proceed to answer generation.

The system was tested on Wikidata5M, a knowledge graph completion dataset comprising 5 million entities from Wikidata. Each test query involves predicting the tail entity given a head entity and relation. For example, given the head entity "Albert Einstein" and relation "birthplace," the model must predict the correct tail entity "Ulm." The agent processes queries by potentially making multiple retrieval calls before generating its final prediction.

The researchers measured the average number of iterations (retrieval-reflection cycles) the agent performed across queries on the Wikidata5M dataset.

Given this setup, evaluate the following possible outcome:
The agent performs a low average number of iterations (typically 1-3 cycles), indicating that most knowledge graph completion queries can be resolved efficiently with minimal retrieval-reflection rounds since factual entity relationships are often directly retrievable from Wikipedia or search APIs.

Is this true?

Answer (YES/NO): YES